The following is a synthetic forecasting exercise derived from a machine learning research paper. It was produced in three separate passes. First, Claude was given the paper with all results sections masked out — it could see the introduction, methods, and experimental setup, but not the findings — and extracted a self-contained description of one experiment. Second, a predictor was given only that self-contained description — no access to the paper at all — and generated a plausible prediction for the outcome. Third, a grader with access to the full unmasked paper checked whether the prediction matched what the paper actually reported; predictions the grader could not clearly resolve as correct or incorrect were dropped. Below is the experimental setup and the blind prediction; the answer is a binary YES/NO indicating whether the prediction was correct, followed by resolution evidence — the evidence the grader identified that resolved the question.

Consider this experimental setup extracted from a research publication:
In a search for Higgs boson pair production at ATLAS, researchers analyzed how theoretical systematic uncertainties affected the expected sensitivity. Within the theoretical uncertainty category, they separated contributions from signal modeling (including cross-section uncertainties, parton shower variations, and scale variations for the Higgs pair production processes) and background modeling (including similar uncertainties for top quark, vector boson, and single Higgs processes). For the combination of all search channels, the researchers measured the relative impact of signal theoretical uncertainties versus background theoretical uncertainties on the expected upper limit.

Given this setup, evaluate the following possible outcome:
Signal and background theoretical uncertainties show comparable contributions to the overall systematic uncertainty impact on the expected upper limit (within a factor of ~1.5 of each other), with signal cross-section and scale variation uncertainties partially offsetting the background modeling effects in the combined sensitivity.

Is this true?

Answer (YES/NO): NO